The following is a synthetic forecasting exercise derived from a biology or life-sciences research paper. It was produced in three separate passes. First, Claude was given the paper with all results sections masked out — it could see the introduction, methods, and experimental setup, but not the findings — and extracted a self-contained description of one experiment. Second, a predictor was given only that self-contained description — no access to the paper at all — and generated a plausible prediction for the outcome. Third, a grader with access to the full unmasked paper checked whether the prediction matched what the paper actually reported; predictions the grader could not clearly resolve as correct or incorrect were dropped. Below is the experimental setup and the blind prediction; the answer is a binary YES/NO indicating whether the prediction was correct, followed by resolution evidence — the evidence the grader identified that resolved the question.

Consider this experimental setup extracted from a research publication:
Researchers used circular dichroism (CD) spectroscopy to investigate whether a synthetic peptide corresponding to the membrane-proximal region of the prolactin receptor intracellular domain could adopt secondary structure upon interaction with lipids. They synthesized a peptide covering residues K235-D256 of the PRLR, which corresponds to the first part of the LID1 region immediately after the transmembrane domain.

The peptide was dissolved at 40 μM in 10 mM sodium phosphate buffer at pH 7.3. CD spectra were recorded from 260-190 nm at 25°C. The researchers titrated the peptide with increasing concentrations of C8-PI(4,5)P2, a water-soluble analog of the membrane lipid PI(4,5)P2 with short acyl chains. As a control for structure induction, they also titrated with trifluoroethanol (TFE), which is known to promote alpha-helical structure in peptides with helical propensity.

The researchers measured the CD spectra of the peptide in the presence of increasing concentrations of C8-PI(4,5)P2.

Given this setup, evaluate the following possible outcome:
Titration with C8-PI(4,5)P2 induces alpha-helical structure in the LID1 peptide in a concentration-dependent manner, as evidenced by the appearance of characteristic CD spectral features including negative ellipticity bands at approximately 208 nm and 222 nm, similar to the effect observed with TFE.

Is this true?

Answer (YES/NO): NO